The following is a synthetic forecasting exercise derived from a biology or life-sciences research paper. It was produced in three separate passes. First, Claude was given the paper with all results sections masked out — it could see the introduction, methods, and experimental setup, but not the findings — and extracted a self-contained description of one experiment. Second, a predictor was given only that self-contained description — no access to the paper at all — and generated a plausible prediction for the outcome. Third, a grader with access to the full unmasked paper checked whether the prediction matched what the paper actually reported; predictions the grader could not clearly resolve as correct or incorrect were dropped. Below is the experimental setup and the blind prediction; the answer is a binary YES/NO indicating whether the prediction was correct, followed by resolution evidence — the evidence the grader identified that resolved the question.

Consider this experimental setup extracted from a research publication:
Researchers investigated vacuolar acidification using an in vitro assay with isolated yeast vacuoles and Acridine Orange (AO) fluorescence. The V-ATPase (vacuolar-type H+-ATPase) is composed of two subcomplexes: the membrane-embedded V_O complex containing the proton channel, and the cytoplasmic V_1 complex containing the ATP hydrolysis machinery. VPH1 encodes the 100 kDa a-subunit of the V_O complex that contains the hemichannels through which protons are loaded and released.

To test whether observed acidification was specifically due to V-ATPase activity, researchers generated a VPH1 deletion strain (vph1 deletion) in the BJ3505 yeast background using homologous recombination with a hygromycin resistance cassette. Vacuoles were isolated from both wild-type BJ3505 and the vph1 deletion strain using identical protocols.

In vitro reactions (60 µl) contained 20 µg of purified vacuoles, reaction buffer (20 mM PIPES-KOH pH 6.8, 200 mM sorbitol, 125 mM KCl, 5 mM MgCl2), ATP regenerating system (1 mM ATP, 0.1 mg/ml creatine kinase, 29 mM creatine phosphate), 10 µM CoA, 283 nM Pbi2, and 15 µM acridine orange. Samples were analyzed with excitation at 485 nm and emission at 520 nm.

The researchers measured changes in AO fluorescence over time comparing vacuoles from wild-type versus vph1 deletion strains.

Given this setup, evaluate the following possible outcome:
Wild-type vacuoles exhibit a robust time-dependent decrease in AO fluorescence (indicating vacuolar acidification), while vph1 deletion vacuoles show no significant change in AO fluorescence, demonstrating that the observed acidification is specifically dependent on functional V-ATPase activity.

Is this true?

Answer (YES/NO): YES